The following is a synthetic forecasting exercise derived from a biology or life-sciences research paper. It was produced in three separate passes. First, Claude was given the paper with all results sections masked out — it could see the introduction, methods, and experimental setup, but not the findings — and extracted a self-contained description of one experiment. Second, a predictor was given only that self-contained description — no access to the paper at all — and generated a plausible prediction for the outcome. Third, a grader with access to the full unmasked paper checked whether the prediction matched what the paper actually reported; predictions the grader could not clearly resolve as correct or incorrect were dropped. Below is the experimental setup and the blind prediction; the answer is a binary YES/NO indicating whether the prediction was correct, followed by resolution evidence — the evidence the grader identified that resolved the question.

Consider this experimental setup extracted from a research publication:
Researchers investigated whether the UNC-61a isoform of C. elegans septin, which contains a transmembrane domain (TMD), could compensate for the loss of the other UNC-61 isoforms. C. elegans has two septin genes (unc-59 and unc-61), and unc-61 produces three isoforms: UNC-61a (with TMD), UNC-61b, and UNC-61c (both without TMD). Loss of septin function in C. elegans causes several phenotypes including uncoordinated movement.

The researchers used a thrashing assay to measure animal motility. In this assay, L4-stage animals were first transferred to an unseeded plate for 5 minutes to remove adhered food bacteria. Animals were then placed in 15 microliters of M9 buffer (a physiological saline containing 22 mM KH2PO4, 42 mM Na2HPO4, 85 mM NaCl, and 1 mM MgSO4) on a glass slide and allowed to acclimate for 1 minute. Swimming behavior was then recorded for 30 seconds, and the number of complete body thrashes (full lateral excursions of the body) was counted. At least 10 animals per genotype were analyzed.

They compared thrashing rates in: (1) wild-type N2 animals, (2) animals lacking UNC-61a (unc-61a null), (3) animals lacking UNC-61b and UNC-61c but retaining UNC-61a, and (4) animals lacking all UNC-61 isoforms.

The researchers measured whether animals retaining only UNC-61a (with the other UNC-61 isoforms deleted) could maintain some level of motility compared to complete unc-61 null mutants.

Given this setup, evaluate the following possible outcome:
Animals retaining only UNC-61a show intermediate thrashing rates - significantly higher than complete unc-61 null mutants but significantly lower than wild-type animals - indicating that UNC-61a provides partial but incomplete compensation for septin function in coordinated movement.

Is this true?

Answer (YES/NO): NO